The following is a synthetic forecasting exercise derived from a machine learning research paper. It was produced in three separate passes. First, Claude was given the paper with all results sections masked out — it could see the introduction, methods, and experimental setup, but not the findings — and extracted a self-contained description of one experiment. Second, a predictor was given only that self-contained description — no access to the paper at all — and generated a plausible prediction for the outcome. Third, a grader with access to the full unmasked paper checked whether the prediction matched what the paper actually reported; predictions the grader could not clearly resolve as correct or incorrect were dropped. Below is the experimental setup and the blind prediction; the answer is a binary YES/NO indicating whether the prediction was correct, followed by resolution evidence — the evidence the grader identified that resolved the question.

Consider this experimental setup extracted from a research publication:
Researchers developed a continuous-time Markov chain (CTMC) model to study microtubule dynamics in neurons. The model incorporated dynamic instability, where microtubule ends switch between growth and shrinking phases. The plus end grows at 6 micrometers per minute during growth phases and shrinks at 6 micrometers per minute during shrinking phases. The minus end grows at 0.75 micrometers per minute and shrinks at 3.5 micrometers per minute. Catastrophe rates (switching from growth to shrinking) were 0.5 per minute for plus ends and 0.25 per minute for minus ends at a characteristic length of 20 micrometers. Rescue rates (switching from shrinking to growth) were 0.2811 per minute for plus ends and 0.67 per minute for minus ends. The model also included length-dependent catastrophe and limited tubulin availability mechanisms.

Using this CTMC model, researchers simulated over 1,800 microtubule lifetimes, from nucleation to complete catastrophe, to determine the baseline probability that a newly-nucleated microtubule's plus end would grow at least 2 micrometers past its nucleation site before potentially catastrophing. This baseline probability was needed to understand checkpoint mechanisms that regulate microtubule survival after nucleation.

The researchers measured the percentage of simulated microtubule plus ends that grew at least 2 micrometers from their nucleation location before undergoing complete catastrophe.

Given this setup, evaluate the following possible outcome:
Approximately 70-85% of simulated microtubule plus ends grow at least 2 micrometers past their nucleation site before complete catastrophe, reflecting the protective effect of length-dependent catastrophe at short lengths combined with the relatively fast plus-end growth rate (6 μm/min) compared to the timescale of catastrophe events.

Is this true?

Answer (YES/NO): NO